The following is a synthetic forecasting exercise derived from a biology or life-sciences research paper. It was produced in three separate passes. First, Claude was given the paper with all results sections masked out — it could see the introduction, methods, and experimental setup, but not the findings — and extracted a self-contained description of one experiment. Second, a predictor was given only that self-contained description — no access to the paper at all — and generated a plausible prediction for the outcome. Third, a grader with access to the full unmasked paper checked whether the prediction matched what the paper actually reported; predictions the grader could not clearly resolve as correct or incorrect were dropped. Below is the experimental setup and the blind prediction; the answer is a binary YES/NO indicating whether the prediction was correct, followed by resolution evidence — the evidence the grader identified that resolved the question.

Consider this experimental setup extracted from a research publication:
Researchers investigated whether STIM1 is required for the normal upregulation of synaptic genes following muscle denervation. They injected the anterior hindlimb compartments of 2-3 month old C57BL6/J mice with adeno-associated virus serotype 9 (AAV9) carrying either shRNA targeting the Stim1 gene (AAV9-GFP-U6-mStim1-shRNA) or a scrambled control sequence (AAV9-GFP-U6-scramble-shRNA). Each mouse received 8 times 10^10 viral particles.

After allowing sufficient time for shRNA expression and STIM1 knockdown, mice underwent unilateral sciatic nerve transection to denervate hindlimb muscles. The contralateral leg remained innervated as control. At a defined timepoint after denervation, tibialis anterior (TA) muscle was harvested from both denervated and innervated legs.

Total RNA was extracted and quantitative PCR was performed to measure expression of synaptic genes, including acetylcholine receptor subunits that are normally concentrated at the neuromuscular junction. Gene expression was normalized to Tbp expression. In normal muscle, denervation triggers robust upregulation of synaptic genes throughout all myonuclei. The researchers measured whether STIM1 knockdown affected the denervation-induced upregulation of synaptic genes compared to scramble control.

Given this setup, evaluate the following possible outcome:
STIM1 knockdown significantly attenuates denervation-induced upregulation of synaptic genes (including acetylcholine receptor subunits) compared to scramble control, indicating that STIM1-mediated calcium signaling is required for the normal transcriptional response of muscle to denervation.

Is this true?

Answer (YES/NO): YES